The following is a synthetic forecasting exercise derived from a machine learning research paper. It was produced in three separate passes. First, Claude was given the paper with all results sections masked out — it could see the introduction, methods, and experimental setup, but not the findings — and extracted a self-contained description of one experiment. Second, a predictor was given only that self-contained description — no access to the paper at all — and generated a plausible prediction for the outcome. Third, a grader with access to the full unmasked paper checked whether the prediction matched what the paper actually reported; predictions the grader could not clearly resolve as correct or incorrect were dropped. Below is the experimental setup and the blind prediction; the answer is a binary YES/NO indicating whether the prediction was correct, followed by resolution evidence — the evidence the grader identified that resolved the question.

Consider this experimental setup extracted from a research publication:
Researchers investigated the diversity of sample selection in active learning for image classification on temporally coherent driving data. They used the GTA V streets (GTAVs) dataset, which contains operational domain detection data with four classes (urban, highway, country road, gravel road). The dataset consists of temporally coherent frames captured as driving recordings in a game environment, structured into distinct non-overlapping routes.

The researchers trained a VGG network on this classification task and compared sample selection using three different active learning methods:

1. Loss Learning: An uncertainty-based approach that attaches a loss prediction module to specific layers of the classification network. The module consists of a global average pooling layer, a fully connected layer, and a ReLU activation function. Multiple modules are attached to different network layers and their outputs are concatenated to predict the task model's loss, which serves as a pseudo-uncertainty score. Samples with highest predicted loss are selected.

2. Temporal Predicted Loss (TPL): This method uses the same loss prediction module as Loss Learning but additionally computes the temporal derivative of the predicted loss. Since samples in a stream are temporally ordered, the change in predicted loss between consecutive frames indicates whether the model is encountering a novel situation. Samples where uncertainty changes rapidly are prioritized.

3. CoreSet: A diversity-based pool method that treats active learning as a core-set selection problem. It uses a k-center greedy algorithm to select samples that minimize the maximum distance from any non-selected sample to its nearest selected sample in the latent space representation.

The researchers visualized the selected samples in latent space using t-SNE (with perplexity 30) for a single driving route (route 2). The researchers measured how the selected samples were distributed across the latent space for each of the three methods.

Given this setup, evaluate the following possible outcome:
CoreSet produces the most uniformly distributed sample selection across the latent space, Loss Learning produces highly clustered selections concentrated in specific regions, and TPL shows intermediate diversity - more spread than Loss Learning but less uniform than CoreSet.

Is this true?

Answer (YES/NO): NO